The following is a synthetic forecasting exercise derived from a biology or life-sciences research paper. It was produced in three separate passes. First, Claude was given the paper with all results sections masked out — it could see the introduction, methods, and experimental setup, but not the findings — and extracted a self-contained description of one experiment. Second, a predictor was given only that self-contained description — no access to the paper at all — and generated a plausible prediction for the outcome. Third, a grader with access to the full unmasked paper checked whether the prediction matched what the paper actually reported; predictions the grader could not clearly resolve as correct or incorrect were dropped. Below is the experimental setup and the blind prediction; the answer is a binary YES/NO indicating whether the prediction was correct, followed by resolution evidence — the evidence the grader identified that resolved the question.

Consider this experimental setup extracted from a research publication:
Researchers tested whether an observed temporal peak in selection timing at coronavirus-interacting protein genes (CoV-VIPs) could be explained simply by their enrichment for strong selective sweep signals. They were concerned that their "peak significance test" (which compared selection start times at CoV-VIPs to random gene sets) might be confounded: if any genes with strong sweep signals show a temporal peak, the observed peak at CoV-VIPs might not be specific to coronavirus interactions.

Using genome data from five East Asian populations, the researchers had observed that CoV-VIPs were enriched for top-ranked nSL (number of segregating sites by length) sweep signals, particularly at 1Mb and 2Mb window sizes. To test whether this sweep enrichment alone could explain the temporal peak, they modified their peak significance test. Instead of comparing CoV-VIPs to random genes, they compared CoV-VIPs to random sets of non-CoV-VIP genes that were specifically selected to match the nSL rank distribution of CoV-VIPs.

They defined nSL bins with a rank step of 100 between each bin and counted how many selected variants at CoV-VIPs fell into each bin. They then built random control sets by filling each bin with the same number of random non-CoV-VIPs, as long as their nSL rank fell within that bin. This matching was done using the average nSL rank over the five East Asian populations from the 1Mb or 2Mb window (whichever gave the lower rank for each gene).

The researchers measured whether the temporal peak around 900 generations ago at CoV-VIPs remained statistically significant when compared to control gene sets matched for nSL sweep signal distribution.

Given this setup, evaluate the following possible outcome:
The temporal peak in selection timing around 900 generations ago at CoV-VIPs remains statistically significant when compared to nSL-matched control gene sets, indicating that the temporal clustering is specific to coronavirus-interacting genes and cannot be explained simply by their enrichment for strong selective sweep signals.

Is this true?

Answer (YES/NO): YES